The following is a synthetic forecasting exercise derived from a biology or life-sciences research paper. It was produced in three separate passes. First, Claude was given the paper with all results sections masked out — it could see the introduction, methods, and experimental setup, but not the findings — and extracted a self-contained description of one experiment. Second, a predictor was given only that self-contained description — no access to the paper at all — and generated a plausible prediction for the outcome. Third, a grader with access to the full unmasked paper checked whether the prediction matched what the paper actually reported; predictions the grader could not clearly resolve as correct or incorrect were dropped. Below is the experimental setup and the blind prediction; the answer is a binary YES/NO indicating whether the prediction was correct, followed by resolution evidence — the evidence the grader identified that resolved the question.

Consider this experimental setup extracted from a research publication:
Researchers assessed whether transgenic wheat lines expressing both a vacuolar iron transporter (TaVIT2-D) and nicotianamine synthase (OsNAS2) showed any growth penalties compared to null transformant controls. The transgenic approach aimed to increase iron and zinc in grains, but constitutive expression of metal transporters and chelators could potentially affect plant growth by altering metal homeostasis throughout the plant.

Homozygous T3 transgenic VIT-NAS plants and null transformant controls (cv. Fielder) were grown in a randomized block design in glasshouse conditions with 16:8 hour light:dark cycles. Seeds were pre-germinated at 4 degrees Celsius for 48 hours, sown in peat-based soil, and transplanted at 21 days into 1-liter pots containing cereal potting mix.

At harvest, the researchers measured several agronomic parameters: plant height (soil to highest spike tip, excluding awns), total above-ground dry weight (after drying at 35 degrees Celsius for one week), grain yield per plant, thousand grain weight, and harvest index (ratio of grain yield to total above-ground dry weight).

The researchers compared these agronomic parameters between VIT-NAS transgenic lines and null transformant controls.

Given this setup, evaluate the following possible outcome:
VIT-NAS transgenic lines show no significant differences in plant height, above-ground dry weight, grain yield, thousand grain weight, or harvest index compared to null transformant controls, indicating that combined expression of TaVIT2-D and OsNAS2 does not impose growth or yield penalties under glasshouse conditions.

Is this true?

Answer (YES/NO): NO